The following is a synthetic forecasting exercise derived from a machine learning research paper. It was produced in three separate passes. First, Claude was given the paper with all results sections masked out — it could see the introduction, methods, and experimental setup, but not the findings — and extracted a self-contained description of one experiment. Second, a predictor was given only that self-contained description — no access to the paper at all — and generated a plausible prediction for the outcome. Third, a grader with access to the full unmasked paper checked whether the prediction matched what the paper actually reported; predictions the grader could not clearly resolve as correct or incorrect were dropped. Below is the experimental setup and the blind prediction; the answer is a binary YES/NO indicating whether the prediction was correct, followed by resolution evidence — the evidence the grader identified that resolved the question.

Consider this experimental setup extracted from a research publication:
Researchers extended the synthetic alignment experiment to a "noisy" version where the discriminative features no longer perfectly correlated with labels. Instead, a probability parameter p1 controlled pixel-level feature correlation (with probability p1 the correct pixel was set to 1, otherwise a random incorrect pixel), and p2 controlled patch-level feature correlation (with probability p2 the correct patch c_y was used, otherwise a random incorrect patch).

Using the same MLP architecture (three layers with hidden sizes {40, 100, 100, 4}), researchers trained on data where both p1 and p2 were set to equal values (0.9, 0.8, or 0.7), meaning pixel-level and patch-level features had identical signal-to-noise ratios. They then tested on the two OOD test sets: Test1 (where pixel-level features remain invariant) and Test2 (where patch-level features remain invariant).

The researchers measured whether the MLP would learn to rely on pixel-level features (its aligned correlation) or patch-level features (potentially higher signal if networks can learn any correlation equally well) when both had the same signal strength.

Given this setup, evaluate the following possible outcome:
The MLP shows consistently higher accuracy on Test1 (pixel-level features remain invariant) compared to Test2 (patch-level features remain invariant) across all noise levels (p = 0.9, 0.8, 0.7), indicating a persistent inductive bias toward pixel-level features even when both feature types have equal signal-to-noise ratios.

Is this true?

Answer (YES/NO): YES